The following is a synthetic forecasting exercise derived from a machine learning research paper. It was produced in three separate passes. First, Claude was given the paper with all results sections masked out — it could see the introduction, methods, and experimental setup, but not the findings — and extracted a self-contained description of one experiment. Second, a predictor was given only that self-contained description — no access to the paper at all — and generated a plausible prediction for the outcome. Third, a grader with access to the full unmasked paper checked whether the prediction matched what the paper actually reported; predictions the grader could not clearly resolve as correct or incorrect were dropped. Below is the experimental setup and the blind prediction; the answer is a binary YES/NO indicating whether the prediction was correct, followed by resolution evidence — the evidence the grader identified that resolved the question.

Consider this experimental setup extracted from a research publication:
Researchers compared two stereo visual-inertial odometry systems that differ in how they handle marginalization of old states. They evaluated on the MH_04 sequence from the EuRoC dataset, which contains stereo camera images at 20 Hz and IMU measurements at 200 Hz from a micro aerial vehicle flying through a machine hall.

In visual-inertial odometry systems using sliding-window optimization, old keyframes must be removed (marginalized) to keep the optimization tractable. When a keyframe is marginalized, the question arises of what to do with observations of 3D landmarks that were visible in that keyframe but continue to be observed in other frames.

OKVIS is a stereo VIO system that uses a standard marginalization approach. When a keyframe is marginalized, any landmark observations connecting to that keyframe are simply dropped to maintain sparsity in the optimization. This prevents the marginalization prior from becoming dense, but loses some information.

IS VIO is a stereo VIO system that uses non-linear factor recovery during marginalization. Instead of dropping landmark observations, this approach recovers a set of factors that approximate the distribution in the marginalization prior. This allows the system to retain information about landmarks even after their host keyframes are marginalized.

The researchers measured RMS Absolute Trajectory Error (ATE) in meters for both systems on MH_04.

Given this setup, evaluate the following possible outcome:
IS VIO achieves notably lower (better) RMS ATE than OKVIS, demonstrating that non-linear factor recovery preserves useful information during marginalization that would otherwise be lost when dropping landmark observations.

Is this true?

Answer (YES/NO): YES